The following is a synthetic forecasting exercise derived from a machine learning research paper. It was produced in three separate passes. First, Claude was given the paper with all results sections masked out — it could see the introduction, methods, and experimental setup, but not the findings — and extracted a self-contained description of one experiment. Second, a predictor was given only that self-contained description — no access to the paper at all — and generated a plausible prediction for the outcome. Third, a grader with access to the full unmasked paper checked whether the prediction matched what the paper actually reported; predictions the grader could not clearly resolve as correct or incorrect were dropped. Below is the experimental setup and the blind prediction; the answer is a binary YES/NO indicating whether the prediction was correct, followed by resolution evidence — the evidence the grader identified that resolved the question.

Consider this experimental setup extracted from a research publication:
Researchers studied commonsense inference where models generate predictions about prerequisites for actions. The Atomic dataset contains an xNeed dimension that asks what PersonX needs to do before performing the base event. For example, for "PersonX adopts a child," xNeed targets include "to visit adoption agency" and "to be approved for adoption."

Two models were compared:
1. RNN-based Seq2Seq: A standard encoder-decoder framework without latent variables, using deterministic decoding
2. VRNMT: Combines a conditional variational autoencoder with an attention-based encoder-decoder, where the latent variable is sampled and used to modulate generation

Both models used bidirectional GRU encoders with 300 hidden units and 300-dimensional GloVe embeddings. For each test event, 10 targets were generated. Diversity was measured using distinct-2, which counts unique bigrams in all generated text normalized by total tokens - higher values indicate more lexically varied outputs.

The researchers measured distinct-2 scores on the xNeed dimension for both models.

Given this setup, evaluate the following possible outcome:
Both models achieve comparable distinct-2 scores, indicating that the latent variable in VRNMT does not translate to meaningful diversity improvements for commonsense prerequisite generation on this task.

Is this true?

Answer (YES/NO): NO